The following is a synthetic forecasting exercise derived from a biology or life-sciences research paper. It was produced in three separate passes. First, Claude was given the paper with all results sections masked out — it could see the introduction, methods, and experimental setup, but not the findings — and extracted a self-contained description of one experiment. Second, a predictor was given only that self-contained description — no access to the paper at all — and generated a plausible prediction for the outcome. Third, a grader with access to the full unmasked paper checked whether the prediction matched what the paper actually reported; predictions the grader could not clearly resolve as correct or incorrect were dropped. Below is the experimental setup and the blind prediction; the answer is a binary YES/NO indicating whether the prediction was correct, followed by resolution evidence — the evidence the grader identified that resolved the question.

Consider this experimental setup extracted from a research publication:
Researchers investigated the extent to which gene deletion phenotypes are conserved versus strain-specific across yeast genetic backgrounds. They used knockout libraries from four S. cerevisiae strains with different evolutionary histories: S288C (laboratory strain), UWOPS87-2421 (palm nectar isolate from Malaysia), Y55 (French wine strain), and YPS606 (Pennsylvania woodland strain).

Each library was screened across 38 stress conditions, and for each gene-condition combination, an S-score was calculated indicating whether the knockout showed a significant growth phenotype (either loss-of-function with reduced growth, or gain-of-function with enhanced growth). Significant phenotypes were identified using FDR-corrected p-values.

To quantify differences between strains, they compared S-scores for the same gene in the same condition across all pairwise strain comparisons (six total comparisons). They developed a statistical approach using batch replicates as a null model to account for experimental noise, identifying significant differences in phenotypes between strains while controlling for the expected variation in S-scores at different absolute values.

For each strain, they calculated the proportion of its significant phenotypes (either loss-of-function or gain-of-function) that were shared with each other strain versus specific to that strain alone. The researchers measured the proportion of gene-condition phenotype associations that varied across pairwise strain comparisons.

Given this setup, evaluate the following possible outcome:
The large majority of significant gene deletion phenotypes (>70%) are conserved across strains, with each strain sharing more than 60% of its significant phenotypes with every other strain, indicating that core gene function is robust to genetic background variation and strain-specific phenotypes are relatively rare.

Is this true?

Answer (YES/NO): NO